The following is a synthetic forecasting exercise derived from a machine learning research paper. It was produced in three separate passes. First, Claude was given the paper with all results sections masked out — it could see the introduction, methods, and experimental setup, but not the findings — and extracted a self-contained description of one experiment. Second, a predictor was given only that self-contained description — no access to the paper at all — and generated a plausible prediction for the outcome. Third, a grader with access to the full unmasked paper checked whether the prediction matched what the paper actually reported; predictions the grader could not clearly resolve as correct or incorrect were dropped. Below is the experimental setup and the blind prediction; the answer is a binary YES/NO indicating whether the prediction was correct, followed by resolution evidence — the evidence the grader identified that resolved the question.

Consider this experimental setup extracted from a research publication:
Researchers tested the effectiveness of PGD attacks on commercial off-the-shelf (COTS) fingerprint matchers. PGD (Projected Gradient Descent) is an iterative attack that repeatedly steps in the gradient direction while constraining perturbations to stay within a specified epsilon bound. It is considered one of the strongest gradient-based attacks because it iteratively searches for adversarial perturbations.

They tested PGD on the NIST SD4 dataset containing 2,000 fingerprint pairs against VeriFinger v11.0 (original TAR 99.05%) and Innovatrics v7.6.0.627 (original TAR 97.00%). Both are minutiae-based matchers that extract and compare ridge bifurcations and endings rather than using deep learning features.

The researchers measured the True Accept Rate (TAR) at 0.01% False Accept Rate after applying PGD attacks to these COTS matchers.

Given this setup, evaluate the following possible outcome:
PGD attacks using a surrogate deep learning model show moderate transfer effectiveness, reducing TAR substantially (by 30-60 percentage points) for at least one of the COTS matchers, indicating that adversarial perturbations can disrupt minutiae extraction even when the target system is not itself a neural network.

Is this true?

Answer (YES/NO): NO